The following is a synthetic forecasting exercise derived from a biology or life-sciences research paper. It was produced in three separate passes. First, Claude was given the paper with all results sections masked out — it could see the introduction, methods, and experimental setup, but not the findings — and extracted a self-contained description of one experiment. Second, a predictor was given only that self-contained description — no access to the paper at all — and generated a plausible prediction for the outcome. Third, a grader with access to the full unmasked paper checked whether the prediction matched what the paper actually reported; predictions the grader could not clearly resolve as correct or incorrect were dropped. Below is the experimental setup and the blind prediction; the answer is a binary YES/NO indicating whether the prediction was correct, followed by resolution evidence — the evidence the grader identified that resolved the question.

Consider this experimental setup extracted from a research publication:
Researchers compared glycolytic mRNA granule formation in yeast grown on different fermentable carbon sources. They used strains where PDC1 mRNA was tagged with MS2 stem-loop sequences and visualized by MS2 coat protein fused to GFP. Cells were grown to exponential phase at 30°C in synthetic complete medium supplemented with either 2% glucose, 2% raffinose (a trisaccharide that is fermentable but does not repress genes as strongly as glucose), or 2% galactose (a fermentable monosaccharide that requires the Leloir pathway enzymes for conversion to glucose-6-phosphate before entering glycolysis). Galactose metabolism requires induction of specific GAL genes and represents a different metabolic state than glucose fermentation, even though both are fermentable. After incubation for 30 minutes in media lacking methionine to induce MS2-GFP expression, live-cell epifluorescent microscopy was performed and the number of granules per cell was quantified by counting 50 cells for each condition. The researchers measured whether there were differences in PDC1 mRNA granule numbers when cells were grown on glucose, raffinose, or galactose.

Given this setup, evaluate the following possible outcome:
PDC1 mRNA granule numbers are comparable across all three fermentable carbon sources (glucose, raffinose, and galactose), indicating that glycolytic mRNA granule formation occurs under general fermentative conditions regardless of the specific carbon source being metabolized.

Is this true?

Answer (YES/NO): YES